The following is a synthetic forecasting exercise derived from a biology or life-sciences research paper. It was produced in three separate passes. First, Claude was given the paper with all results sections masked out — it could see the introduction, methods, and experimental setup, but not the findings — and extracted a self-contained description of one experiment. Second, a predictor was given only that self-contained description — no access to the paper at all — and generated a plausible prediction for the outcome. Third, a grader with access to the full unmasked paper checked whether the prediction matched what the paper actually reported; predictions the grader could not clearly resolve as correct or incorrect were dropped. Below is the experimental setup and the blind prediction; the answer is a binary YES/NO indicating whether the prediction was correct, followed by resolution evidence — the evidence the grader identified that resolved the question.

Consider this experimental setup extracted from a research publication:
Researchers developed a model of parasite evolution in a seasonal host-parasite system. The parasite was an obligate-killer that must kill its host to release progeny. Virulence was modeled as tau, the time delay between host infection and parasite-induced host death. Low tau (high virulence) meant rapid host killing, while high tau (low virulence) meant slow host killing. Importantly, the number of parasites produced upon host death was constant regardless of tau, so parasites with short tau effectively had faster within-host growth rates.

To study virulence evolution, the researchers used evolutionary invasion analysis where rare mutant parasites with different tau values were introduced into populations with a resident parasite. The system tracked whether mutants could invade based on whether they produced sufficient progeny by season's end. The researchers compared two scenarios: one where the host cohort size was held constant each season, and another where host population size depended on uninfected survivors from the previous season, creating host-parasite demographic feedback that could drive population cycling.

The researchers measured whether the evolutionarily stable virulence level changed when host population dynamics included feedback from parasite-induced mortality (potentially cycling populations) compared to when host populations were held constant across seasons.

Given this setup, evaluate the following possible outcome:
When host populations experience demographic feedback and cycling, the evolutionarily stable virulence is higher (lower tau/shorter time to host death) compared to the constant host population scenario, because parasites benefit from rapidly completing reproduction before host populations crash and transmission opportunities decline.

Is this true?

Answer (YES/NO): NO